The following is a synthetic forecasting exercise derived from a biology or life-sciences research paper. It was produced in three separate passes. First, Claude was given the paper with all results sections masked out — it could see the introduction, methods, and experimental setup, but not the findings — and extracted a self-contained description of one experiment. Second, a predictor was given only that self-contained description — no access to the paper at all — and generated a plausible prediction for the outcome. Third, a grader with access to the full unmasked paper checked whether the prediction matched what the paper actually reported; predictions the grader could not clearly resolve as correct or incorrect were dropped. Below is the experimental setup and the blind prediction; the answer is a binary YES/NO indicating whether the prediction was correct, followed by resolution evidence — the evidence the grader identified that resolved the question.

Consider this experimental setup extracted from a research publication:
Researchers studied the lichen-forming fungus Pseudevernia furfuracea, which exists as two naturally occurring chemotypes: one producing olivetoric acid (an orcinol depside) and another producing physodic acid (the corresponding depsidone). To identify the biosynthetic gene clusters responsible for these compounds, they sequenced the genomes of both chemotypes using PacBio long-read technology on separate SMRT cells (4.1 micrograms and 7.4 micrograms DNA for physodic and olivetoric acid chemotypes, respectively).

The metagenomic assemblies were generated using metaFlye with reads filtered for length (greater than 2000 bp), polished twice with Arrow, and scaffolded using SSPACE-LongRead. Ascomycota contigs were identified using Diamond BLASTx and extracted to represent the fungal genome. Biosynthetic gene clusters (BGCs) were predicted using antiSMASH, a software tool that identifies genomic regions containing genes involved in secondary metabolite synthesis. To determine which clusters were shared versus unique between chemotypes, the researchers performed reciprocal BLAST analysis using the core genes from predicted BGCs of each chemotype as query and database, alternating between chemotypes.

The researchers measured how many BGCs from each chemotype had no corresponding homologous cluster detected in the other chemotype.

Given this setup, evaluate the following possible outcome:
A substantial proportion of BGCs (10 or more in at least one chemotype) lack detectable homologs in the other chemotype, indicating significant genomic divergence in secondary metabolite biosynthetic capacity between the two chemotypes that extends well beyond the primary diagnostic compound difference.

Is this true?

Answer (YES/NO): NO